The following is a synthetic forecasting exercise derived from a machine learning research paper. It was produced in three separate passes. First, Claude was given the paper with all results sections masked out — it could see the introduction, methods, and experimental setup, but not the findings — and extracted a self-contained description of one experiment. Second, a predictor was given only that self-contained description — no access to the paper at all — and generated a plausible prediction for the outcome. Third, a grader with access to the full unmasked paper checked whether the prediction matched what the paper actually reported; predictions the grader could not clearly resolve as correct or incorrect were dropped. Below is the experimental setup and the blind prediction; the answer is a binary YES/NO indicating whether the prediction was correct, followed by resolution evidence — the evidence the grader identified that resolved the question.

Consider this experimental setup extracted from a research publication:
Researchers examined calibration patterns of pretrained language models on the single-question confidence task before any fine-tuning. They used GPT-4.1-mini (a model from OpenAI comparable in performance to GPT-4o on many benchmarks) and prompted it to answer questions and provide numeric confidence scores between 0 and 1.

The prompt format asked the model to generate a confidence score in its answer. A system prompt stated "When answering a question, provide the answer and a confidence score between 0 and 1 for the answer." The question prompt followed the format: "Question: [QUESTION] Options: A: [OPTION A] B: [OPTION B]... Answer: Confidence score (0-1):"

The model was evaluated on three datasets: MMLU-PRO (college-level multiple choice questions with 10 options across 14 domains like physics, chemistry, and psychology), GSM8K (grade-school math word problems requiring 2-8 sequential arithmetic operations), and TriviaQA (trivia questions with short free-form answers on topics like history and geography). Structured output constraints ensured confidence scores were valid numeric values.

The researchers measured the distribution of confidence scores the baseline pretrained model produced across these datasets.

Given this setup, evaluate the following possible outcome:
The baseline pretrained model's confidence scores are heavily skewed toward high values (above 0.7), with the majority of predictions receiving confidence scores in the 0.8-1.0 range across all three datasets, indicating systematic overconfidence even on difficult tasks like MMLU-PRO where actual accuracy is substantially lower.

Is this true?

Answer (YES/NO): YES